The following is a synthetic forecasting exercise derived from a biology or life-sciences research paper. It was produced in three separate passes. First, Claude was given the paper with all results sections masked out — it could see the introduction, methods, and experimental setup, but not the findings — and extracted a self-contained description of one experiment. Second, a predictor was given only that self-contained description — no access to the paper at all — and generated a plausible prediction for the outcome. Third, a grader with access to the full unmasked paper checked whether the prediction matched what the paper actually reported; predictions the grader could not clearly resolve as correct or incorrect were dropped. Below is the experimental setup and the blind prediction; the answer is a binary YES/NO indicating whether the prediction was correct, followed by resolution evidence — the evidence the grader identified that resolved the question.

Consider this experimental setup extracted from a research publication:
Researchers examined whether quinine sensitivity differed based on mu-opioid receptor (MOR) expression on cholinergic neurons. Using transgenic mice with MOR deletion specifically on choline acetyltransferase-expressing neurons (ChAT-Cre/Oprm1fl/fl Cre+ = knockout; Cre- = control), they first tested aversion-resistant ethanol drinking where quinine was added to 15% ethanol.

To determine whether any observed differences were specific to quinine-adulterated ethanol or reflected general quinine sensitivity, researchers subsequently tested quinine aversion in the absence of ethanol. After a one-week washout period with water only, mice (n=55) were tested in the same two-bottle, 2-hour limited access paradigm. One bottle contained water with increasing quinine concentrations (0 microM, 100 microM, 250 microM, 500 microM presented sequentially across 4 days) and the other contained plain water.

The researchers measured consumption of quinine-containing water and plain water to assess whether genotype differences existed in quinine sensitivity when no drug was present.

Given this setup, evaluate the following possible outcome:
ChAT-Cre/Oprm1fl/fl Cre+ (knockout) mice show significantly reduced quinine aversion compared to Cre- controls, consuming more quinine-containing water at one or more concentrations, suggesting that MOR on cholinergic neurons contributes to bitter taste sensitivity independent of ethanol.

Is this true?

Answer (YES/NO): NO